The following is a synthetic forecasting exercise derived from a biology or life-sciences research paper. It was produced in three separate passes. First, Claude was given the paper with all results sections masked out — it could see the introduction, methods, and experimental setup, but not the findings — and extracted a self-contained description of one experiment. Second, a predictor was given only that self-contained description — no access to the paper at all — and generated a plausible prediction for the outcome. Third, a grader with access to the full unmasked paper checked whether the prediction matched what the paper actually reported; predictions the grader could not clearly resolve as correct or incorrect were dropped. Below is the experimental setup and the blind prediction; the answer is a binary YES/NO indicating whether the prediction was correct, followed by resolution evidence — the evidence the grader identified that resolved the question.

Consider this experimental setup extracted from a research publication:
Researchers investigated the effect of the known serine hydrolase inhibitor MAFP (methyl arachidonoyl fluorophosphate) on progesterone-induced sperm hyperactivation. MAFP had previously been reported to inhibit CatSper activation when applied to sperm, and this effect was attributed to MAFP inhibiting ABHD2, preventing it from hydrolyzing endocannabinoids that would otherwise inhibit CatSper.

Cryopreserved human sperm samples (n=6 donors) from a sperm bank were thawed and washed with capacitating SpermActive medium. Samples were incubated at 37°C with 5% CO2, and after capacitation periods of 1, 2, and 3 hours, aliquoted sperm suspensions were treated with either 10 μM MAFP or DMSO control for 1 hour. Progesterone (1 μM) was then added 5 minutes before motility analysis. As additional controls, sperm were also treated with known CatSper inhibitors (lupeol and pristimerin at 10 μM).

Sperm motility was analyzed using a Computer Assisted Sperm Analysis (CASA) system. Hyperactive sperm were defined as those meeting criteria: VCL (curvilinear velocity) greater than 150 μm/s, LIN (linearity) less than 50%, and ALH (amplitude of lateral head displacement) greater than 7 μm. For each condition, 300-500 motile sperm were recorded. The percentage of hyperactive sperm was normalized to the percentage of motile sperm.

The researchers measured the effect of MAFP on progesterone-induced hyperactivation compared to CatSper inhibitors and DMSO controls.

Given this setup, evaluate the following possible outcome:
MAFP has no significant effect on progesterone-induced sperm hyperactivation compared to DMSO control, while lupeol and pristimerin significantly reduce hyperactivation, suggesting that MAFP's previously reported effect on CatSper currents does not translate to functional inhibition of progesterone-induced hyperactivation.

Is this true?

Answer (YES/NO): NO